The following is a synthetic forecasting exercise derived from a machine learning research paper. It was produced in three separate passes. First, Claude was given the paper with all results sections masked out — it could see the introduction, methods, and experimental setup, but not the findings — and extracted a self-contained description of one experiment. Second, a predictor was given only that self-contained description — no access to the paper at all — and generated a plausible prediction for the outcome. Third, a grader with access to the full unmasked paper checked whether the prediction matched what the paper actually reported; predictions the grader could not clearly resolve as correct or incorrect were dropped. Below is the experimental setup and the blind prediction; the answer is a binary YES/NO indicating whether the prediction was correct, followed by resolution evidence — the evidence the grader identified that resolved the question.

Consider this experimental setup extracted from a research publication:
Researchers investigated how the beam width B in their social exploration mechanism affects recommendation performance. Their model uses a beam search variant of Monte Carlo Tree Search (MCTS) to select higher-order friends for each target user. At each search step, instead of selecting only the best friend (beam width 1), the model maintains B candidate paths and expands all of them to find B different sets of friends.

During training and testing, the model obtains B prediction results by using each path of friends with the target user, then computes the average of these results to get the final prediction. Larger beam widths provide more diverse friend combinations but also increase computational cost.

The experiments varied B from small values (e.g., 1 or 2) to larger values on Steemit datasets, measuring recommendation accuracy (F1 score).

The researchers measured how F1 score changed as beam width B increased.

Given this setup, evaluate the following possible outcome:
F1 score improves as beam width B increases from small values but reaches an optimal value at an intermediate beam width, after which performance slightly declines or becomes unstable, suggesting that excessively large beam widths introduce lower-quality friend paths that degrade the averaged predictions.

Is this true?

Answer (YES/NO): NO